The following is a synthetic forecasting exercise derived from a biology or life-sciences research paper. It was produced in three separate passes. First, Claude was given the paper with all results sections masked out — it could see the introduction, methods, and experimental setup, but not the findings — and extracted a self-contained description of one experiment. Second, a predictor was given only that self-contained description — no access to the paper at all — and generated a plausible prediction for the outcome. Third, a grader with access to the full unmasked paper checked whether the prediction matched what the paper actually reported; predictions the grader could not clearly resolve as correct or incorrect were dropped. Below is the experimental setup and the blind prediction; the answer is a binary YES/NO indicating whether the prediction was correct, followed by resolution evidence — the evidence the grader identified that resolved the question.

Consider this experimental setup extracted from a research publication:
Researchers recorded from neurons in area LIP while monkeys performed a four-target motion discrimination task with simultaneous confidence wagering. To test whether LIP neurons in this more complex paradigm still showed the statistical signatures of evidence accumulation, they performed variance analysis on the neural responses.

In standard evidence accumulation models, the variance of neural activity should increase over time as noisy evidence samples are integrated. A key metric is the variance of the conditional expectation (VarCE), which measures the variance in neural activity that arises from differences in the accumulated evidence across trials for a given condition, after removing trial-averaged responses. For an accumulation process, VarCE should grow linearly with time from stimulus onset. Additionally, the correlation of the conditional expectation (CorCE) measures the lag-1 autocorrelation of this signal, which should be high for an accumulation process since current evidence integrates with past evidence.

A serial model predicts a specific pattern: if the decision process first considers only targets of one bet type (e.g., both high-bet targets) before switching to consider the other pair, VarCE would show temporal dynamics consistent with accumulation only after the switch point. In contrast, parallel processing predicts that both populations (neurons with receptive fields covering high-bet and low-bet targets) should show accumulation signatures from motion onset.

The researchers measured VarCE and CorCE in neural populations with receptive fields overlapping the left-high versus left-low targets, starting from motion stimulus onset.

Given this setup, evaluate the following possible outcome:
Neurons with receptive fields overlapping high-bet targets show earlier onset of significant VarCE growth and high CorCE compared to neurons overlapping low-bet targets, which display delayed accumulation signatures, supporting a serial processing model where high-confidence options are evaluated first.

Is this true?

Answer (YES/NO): NO